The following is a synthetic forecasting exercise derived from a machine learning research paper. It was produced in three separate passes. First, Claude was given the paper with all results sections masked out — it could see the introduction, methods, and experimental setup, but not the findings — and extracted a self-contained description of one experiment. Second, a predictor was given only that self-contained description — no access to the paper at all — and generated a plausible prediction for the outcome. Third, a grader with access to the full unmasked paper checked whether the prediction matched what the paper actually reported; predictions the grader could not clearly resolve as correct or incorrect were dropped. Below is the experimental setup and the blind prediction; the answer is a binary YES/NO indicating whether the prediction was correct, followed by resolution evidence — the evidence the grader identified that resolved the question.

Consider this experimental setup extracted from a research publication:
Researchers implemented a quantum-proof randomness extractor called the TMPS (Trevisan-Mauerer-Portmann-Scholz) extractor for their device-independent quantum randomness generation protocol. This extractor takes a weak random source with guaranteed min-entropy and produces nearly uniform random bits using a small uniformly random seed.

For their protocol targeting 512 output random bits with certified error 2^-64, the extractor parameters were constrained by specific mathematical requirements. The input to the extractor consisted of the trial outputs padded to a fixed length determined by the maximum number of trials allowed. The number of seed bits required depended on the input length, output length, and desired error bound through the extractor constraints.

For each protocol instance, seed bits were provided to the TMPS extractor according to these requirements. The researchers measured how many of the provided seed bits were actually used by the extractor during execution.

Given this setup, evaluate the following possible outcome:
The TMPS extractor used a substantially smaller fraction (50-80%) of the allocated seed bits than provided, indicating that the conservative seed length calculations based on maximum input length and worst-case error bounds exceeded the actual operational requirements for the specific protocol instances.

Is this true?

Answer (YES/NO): YES